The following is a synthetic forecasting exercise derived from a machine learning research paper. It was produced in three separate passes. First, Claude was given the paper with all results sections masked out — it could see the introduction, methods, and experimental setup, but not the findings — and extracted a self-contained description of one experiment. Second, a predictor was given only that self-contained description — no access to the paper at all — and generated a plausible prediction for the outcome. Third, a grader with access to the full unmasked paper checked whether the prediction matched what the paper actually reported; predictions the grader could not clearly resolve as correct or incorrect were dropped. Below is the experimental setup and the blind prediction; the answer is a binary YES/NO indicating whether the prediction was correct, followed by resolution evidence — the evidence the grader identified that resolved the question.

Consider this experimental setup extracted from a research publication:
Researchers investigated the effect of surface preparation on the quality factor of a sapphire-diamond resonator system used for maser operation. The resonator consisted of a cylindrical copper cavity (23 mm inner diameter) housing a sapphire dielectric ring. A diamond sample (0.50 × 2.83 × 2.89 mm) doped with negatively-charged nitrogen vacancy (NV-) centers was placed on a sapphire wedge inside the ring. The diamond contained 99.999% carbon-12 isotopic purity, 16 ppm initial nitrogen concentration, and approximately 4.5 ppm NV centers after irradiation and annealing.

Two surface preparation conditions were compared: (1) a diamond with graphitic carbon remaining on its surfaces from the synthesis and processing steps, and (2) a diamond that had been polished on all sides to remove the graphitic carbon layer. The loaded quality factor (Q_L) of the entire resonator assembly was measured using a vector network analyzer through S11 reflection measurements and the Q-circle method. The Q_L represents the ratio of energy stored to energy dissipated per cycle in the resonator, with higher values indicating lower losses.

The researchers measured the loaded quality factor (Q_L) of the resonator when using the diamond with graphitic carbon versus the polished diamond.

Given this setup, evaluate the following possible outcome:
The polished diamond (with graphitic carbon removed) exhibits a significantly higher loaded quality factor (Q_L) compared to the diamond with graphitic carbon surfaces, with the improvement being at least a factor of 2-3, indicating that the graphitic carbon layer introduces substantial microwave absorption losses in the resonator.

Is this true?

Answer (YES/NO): YES